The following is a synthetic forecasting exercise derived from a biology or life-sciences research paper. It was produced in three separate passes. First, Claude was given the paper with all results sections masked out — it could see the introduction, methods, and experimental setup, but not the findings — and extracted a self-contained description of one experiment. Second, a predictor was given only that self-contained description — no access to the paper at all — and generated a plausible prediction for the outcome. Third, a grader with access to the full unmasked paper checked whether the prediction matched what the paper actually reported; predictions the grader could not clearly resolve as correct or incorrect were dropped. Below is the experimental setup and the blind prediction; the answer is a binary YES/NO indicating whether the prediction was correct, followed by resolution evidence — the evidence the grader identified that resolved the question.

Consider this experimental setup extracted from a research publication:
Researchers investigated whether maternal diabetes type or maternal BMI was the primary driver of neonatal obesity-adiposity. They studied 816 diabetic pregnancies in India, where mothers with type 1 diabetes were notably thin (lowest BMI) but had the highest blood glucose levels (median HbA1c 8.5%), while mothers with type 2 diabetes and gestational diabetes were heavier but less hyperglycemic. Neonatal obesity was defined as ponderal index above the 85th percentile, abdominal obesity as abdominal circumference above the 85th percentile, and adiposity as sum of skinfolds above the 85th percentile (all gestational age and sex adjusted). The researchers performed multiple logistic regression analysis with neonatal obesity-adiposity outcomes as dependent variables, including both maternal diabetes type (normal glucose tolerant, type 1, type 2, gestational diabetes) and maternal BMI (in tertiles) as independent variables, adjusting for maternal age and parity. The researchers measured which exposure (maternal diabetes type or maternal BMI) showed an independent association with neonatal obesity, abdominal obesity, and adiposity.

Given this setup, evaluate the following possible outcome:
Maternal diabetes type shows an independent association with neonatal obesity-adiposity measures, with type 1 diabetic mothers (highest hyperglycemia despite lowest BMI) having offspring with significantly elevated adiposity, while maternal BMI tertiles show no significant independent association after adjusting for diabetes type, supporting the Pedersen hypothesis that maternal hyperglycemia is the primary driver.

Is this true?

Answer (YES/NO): YES